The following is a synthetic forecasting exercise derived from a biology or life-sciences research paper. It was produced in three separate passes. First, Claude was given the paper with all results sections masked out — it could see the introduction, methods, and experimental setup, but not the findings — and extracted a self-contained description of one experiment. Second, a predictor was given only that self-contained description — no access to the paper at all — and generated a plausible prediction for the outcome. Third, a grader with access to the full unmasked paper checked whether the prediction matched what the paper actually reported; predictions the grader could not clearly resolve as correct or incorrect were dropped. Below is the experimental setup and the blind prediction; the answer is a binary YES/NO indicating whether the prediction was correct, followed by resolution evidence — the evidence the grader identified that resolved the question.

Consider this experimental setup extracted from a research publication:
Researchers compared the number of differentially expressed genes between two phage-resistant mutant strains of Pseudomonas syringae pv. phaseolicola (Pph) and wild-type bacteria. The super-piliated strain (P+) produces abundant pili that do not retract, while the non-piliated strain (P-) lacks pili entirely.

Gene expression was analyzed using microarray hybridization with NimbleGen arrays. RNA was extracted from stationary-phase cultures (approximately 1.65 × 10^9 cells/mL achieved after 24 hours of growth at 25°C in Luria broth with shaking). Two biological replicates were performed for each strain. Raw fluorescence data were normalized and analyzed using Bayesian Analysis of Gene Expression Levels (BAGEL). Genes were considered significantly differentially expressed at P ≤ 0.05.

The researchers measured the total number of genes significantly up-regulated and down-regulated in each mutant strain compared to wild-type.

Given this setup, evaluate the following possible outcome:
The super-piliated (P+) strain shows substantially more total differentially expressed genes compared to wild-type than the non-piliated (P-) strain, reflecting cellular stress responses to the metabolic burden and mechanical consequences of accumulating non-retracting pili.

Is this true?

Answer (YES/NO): YES